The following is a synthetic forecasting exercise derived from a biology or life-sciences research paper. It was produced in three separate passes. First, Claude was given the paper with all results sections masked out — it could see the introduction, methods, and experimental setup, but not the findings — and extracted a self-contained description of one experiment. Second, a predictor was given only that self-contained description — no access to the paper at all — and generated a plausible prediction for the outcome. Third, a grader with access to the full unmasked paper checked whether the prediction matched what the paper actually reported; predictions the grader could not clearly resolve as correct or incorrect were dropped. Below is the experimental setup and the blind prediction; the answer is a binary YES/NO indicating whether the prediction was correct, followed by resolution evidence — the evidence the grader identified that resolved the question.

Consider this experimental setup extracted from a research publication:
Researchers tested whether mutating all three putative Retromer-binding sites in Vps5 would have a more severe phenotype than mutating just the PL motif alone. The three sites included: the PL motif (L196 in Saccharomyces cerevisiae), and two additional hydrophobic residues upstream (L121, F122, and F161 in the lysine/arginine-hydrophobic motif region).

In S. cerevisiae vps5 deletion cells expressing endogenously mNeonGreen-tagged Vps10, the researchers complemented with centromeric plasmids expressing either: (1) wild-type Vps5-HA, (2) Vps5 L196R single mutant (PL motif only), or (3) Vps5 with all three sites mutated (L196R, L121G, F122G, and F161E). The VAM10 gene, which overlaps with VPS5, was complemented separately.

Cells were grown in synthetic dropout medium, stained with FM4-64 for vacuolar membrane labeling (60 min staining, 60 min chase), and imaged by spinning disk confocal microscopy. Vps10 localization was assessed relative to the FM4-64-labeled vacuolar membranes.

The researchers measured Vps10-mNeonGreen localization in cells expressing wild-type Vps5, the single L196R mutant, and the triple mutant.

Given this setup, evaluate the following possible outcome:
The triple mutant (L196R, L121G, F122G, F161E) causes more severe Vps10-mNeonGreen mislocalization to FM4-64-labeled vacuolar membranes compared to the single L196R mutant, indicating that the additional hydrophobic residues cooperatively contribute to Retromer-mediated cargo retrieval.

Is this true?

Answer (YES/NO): YES